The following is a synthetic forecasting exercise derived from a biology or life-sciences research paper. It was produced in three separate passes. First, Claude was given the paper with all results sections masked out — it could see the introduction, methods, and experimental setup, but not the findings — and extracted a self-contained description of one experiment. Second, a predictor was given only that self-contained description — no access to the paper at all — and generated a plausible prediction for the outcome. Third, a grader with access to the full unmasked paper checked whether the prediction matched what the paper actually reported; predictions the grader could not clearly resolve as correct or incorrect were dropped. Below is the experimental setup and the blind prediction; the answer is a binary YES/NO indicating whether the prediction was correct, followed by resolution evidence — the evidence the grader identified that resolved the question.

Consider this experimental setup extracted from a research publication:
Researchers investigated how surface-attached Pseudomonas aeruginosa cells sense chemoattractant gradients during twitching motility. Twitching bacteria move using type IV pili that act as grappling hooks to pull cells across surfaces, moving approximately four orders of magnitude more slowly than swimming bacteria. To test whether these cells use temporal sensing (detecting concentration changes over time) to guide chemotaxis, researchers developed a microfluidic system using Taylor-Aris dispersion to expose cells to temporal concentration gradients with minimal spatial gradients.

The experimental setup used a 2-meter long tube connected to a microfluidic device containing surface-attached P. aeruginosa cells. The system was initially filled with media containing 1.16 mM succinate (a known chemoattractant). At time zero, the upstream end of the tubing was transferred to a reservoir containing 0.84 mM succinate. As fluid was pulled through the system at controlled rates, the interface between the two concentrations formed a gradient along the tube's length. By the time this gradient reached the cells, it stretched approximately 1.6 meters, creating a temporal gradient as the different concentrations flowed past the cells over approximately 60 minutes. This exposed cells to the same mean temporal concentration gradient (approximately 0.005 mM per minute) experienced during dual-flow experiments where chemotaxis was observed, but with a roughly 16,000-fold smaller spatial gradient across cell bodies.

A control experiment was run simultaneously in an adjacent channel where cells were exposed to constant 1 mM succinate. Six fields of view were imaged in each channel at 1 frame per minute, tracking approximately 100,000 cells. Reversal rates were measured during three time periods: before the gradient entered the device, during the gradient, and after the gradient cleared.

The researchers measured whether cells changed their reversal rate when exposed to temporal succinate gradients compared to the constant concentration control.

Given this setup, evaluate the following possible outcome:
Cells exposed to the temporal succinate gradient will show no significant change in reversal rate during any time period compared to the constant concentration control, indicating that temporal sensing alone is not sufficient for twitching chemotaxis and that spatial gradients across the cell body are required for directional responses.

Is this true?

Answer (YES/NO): YES